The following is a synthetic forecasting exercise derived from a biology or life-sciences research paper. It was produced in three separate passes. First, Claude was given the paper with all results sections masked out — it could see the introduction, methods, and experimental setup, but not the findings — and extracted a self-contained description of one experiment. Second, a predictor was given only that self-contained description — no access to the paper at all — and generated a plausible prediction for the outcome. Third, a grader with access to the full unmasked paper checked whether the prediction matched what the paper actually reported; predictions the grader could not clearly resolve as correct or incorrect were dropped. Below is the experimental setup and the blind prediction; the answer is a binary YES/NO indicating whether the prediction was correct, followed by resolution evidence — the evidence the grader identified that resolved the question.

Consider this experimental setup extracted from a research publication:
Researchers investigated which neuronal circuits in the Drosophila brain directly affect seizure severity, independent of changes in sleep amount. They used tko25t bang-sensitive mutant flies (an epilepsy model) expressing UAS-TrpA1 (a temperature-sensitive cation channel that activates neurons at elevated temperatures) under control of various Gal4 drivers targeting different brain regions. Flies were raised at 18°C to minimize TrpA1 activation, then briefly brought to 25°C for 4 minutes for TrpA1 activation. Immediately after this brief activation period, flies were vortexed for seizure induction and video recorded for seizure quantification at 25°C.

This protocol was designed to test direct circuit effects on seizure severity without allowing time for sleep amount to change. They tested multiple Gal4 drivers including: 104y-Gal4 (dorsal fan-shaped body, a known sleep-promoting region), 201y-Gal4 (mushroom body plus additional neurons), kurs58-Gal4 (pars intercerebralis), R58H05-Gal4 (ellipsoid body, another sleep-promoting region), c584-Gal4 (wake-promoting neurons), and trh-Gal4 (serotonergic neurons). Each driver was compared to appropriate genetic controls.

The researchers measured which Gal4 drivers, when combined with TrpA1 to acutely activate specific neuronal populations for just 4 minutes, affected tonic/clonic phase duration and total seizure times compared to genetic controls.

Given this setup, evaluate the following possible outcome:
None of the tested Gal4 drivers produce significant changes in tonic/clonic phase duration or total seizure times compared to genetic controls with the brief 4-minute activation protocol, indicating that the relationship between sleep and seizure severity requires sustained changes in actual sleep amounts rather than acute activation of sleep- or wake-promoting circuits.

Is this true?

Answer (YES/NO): NO